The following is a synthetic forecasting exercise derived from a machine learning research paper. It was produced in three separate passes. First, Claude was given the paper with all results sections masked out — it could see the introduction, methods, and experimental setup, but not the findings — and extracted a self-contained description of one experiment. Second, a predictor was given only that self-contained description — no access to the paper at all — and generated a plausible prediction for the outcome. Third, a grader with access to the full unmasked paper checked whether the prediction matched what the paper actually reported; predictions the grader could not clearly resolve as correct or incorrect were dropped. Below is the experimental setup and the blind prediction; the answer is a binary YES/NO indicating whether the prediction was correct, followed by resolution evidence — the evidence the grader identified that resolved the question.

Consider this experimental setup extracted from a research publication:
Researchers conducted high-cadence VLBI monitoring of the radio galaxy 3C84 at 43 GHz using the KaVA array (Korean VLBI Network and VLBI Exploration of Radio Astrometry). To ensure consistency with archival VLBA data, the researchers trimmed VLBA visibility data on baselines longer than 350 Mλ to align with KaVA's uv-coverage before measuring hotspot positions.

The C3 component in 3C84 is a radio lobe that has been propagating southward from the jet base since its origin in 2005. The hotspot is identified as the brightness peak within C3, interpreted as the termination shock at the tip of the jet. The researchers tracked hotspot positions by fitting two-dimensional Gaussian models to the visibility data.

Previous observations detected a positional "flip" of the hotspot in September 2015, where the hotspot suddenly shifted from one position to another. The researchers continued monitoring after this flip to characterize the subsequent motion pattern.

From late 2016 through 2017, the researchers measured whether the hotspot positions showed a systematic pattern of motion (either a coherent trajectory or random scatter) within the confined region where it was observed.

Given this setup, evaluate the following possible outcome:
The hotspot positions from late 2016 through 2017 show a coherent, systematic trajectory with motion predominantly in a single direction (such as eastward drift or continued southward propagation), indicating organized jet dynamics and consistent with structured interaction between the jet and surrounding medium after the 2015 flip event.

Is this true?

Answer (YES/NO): NO